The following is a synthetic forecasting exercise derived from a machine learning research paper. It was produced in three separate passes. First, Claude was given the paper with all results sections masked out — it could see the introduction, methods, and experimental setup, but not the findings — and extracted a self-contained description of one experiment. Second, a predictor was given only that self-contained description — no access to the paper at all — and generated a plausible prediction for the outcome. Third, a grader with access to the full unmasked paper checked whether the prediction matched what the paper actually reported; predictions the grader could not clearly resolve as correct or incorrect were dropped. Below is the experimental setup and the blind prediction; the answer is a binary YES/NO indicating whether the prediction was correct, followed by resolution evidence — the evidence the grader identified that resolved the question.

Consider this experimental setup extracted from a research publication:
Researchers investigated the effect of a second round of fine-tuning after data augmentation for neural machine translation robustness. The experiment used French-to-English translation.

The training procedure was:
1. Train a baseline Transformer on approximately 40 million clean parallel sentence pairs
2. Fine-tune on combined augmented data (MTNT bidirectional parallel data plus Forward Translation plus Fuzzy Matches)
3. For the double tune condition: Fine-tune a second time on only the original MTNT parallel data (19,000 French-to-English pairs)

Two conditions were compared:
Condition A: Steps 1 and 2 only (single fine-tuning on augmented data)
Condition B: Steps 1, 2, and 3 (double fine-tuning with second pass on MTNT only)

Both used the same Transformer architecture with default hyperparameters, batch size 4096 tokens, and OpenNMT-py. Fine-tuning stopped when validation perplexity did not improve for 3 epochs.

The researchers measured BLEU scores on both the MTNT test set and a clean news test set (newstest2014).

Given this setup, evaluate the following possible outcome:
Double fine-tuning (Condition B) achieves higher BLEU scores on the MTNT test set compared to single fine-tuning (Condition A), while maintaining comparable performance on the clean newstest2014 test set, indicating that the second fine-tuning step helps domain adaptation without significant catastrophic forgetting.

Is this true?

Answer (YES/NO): YES